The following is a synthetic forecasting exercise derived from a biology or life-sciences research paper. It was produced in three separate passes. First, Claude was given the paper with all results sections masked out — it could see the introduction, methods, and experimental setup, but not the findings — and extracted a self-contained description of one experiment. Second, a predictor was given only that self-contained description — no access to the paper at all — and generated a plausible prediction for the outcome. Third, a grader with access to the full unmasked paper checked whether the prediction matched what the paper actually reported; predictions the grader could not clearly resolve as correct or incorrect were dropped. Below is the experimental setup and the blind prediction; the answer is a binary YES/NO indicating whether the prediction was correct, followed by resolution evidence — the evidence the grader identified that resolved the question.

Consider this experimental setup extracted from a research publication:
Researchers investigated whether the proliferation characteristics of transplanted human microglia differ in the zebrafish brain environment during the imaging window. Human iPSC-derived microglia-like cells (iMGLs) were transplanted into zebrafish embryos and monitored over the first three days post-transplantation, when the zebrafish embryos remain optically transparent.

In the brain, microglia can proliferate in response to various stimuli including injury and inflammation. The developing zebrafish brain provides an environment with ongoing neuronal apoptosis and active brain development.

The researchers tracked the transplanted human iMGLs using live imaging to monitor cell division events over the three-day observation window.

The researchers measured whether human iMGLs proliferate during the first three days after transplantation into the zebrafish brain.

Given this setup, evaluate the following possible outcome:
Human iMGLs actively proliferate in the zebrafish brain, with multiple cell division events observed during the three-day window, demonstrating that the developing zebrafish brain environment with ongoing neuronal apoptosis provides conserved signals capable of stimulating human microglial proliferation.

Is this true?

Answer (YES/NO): NO